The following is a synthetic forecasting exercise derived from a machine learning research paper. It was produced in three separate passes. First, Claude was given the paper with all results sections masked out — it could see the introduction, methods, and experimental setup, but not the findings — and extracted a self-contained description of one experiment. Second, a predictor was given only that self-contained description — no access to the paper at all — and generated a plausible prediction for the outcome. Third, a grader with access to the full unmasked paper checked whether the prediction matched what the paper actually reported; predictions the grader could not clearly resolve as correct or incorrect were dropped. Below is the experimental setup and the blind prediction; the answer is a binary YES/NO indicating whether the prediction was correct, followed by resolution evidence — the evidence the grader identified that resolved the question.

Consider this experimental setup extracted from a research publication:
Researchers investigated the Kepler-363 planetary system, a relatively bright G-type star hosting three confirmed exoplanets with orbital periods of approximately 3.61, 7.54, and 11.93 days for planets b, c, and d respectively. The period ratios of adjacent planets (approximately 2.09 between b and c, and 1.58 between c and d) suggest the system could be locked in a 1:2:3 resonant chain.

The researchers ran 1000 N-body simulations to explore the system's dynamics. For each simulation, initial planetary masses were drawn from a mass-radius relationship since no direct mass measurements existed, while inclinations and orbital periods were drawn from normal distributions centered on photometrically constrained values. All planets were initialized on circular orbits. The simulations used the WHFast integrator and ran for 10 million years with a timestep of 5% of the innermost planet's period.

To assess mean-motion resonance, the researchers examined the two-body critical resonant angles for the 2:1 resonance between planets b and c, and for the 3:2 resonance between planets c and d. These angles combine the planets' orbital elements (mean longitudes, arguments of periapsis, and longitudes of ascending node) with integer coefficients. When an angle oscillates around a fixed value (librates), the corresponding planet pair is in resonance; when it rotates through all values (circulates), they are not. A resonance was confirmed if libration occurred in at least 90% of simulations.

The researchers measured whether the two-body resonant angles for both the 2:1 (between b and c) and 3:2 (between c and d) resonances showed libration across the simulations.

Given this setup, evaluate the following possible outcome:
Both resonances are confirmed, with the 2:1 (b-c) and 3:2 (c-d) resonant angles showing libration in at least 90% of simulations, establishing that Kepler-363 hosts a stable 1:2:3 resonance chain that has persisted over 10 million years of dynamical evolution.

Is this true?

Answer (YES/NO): YES